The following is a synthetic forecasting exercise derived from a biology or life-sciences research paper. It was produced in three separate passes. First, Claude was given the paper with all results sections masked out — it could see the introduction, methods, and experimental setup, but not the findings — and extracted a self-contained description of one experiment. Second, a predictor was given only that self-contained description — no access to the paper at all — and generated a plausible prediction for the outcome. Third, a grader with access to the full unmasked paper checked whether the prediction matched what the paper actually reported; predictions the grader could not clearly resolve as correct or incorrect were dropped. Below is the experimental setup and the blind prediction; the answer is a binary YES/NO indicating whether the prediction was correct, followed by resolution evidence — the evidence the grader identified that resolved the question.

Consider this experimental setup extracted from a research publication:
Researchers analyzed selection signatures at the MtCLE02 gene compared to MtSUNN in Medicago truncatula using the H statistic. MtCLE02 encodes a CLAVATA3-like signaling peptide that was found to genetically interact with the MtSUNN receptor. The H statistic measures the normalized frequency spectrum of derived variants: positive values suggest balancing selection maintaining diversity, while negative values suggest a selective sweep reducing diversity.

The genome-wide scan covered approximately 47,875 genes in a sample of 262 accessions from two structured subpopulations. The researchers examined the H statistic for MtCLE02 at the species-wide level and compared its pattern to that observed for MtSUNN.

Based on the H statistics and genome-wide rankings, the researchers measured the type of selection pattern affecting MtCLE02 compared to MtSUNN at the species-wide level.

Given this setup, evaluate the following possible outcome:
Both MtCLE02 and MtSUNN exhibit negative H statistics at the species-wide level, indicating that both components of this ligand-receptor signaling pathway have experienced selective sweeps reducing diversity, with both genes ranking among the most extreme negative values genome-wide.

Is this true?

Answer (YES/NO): NO